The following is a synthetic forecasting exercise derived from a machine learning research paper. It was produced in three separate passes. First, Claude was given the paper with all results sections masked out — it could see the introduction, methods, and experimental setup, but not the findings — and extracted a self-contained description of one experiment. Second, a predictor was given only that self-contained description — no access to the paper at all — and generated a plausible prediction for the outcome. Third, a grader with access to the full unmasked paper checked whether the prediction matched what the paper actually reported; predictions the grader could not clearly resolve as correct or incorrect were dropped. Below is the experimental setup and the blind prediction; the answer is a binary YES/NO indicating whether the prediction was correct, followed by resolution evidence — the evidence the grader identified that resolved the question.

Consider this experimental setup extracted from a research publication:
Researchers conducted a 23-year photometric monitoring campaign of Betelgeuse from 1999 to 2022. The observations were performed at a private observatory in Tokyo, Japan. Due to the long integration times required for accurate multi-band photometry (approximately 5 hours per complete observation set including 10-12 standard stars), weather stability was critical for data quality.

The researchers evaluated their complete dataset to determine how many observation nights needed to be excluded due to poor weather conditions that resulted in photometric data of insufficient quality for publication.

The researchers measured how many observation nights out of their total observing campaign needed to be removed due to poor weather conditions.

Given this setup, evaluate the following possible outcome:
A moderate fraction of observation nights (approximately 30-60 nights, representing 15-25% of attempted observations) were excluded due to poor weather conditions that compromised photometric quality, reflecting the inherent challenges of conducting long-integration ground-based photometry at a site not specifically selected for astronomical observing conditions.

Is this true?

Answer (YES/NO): NO